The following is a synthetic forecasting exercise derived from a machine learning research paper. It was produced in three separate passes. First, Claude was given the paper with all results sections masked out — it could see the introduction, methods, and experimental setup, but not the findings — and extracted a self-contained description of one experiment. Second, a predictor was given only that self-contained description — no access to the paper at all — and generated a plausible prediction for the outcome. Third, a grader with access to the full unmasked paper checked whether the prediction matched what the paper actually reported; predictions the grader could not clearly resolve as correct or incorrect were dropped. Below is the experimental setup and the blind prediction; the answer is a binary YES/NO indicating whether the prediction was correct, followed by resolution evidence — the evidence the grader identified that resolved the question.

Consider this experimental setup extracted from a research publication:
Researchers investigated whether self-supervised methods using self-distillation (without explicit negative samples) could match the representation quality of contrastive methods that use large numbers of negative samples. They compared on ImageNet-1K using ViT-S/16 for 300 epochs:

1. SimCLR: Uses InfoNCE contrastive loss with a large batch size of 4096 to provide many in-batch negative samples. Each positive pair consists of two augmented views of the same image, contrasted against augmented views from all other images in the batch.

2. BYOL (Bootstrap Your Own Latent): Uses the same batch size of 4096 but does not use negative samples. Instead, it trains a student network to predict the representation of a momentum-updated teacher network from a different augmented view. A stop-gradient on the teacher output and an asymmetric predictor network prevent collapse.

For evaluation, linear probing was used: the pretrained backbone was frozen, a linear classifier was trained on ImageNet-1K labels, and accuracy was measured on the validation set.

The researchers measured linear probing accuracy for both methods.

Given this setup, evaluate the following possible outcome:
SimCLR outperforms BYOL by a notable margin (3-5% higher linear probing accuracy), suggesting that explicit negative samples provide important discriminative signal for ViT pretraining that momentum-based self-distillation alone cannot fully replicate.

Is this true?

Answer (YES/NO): NO